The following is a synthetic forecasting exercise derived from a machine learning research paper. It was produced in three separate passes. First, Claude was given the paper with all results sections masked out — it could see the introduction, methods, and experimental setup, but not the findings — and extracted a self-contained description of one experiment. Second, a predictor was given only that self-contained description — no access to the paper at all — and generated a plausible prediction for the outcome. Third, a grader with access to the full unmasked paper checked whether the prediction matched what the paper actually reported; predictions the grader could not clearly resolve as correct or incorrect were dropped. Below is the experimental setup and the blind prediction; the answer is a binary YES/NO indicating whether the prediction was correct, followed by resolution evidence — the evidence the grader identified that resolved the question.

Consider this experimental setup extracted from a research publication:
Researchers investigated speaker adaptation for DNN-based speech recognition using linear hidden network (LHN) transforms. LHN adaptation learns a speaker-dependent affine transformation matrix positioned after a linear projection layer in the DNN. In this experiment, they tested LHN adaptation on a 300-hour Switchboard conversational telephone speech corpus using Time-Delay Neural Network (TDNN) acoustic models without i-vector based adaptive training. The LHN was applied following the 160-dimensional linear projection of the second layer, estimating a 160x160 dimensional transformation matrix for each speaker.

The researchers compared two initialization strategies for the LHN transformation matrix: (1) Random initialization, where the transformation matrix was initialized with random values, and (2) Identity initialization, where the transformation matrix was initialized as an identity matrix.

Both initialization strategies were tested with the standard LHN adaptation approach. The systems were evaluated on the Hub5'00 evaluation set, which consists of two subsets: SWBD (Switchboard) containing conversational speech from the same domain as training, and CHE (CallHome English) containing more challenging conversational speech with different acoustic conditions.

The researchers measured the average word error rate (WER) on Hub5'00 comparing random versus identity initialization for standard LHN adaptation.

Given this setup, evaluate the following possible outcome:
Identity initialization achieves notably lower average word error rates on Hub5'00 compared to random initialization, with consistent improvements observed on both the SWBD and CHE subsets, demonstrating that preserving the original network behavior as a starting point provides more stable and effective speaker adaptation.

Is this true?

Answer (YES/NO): YES